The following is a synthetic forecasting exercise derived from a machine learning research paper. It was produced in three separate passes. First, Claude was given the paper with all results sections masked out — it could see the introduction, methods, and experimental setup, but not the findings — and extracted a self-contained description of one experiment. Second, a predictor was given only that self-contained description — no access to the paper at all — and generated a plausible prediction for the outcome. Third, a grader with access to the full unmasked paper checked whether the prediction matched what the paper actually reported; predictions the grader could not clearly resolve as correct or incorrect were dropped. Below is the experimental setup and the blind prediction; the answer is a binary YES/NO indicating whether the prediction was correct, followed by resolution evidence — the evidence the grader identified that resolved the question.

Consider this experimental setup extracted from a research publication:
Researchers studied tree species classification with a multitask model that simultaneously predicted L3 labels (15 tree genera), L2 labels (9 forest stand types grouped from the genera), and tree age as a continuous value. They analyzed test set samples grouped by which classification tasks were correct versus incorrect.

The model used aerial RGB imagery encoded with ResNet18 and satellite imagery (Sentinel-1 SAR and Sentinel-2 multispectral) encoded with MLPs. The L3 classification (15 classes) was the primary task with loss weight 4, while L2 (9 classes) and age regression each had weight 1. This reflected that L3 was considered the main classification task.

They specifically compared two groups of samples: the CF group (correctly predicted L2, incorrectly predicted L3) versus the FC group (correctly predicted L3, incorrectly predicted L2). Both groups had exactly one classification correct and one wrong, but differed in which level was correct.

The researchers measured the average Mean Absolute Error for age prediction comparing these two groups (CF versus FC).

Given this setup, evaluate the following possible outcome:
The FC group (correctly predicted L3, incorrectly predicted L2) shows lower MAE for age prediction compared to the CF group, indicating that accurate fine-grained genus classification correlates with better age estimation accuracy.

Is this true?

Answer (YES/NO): NO